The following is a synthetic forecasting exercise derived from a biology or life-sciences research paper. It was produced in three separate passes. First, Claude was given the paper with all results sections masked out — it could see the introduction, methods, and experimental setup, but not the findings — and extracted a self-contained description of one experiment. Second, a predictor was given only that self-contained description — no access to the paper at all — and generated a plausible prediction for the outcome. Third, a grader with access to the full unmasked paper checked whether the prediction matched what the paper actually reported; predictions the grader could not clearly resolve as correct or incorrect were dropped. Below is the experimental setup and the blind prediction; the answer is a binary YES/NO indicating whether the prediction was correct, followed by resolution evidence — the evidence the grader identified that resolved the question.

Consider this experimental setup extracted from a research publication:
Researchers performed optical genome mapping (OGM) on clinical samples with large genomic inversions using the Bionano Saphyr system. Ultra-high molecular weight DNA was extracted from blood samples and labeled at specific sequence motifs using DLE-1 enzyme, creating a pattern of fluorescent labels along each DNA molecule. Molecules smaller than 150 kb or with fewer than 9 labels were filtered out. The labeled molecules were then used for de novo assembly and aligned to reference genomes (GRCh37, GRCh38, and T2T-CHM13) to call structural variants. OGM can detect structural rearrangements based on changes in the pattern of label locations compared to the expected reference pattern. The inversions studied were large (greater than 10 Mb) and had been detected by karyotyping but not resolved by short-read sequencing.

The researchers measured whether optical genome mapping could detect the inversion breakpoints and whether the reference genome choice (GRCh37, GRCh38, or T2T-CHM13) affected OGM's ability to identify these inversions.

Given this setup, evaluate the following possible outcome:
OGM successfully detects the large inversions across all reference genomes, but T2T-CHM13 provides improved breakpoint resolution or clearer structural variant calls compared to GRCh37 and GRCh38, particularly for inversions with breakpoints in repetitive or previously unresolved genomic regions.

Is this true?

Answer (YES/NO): NO